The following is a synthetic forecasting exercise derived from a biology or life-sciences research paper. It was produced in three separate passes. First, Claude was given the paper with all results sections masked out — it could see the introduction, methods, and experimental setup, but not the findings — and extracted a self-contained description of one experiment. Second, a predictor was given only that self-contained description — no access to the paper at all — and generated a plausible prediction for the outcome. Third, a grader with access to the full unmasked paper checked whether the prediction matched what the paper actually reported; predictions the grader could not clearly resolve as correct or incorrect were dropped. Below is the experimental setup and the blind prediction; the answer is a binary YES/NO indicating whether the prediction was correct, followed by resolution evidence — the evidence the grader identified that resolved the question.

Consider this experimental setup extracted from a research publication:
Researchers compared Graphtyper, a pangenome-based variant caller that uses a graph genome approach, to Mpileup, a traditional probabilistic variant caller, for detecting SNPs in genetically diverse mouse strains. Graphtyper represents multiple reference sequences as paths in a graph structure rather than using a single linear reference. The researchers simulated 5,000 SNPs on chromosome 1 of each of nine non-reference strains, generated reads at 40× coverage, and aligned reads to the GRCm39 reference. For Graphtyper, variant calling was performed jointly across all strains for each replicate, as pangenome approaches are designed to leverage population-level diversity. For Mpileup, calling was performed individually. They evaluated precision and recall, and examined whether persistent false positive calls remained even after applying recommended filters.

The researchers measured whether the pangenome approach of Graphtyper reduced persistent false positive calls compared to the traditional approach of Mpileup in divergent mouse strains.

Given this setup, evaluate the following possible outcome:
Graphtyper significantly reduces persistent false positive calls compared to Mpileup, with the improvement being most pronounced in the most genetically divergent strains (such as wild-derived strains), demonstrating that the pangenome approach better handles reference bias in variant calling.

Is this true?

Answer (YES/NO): NO